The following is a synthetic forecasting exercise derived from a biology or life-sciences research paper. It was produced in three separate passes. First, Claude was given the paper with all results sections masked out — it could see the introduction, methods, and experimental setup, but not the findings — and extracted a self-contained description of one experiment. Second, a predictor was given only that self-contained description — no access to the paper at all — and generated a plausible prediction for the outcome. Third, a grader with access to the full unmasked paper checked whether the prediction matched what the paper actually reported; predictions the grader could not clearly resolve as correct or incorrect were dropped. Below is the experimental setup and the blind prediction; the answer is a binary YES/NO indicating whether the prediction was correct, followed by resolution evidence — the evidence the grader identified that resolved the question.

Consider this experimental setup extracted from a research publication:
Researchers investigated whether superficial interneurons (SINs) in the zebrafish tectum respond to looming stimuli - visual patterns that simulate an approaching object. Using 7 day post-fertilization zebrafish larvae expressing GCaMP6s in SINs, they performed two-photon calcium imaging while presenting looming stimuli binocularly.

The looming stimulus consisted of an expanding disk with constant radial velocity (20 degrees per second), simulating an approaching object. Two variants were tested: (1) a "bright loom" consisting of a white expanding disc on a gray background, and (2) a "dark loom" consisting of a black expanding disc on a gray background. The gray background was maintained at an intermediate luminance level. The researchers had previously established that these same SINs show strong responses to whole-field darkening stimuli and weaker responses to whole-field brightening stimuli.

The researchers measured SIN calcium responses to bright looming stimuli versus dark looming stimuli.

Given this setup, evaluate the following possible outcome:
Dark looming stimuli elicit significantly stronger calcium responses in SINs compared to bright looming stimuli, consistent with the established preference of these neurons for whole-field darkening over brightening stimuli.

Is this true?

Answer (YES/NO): NO